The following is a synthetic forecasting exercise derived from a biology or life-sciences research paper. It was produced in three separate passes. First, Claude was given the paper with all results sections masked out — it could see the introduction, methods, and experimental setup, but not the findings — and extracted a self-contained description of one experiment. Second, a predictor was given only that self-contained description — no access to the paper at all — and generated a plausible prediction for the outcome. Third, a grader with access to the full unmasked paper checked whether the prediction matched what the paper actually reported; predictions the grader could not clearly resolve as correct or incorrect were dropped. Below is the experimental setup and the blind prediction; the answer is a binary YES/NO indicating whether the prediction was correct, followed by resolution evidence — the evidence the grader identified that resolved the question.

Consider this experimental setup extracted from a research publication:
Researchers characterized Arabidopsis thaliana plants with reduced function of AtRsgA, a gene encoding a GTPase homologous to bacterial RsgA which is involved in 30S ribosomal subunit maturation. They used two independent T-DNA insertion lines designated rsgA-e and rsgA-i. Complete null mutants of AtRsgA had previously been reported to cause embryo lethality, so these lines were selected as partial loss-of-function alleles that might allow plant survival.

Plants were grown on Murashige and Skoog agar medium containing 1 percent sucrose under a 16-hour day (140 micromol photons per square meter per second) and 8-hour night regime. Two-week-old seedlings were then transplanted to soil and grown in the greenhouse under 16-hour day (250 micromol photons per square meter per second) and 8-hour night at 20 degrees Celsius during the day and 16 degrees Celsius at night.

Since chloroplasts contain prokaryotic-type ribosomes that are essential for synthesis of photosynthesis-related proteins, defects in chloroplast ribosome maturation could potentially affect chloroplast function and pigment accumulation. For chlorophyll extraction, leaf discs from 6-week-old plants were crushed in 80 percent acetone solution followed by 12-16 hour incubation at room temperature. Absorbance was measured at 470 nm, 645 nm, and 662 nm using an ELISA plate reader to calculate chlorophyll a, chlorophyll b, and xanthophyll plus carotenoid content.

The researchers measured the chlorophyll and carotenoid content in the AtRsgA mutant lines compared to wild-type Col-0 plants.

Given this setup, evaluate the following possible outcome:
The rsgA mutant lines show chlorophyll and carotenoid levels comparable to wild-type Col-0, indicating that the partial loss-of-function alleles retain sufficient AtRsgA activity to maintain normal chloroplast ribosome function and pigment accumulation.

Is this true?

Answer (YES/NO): NO